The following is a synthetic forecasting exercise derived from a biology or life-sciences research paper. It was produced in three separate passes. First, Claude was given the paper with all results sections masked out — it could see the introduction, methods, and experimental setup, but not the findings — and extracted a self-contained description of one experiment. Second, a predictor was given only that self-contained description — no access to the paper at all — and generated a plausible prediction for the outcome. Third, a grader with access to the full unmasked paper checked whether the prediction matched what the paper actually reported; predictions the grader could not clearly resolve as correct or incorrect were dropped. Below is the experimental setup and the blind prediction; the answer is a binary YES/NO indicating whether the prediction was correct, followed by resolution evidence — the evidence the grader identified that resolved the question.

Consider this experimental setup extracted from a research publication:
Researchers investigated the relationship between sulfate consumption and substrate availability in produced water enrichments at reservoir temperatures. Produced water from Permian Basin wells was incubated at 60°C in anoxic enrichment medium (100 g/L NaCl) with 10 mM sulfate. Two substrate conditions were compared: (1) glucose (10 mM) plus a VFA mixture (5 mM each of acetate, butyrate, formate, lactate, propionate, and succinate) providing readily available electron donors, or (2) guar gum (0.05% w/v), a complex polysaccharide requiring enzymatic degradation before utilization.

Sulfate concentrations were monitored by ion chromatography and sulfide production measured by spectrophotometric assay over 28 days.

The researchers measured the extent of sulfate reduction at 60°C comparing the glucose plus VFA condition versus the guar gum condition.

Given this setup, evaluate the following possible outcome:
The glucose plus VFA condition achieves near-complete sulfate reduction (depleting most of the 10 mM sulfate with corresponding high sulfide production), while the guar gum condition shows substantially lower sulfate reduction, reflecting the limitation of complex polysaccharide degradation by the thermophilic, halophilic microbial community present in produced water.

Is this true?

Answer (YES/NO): NO